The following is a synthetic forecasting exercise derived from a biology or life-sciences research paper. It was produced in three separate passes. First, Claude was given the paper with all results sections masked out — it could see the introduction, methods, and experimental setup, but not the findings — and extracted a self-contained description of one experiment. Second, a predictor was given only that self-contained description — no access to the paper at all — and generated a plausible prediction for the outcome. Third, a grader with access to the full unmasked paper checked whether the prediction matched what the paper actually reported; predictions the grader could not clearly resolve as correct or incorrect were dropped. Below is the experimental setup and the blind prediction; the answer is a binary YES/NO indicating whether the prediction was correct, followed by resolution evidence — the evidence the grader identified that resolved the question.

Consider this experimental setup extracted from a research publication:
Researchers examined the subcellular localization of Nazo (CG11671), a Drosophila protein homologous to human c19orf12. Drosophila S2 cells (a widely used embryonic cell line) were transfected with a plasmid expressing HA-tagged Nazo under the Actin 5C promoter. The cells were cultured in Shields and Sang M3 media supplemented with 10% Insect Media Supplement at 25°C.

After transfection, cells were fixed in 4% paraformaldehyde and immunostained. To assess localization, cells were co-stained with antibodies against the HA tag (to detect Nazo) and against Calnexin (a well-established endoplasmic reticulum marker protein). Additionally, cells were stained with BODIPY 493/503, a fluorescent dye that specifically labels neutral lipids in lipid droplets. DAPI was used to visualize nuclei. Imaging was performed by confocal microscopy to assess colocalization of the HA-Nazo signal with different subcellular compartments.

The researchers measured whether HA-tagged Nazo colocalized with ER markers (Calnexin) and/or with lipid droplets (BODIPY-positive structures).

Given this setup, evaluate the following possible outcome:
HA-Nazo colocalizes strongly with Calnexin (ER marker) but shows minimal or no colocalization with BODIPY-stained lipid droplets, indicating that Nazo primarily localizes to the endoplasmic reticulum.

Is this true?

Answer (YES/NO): NO